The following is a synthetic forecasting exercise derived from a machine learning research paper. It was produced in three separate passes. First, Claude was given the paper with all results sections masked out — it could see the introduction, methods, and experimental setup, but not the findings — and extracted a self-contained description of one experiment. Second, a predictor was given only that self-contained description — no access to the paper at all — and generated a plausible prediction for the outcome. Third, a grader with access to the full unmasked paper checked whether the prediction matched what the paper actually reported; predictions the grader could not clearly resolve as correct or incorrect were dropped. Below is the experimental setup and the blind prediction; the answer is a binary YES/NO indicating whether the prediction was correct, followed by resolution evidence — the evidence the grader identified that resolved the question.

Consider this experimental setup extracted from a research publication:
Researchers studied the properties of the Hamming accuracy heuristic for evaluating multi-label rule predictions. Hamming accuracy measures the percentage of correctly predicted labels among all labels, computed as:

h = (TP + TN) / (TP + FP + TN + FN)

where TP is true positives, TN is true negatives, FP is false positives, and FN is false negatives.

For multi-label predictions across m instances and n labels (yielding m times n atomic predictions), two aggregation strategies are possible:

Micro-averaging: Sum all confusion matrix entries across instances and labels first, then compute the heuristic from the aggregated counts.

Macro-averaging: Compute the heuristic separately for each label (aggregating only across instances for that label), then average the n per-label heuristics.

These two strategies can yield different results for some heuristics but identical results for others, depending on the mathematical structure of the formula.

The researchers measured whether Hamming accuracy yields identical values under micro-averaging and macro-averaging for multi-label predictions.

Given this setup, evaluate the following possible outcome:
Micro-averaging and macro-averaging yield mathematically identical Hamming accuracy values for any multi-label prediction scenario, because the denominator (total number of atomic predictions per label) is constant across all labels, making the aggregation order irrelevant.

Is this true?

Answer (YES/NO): YES